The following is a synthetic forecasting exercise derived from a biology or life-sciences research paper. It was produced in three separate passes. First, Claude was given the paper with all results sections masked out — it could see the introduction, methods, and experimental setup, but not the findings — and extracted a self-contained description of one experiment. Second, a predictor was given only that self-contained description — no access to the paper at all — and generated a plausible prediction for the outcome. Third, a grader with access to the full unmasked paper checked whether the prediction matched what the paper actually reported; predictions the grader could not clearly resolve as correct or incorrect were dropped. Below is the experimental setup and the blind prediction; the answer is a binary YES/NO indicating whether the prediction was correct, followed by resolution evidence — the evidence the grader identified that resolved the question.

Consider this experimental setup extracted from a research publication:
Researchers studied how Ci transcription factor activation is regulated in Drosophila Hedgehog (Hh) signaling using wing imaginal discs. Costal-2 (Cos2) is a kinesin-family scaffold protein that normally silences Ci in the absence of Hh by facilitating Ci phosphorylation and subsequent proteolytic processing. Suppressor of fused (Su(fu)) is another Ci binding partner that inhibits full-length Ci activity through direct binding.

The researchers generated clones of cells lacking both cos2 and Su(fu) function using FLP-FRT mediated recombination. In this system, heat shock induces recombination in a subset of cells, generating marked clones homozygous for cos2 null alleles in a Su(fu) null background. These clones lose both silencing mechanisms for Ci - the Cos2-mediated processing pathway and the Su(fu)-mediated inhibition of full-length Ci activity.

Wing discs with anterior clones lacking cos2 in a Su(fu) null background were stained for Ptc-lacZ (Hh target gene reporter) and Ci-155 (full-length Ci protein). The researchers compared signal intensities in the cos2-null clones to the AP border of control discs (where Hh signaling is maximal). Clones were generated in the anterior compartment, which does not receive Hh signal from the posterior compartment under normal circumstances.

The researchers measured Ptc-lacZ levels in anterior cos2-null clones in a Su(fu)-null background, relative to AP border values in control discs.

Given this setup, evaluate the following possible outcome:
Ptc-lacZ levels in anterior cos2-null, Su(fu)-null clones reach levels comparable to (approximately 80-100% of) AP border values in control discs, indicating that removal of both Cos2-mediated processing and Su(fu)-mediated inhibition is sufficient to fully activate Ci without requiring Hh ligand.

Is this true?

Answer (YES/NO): YES